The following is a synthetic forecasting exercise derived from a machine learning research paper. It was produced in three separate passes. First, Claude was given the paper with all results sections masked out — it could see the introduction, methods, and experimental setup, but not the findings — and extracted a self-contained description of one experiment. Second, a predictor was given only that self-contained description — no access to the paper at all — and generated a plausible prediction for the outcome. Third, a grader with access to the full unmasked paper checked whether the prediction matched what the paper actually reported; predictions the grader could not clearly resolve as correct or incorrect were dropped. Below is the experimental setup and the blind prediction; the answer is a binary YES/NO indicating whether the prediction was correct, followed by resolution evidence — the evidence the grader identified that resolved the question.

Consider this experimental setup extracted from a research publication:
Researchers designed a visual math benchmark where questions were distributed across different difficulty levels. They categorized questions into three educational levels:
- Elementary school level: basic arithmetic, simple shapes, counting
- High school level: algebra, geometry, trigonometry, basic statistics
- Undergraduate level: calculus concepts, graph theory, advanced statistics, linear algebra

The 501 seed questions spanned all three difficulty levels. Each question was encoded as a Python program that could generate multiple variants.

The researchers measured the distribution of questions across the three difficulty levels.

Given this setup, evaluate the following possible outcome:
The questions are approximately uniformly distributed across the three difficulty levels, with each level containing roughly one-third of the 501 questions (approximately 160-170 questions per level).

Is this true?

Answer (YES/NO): NO